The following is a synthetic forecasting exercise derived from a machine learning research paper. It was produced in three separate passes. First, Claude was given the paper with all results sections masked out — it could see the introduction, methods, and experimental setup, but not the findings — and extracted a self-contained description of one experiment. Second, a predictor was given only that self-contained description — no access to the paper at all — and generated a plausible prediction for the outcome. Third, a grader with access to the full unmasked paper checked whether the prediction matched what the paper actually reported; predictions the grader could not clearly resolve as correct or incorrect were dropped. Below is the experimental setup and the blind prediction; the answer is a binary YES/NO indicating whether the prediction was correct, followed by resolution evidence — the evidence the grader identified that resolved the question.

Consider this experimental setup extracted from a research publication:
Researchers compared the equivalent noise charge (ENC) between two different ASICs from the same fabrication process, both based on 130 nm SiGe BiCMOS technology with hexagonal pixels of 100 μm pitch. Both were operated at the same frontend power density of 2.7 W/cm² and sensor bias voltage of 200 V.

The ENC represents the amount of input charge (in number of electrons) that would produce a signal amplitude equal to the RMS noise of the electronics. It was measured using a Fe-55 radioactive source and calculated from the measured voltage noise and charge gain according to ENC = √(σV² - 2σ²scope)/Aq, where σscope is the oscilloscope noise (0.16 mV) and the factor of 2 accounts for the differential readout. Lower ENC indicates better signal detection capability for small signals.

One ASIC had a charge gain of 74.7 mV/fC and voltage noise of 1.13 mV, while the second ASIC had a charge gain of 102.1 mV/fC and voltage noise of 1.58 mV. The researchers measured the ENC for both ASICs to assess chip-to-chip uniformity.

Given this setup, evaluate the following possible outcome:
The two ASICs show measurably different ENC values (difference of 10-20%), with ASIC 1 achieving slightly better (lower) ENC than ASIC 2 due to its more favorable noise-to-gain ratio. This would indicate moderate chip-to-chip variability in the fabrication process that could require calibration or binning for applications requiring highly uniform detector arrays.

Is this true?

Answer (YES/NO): NO